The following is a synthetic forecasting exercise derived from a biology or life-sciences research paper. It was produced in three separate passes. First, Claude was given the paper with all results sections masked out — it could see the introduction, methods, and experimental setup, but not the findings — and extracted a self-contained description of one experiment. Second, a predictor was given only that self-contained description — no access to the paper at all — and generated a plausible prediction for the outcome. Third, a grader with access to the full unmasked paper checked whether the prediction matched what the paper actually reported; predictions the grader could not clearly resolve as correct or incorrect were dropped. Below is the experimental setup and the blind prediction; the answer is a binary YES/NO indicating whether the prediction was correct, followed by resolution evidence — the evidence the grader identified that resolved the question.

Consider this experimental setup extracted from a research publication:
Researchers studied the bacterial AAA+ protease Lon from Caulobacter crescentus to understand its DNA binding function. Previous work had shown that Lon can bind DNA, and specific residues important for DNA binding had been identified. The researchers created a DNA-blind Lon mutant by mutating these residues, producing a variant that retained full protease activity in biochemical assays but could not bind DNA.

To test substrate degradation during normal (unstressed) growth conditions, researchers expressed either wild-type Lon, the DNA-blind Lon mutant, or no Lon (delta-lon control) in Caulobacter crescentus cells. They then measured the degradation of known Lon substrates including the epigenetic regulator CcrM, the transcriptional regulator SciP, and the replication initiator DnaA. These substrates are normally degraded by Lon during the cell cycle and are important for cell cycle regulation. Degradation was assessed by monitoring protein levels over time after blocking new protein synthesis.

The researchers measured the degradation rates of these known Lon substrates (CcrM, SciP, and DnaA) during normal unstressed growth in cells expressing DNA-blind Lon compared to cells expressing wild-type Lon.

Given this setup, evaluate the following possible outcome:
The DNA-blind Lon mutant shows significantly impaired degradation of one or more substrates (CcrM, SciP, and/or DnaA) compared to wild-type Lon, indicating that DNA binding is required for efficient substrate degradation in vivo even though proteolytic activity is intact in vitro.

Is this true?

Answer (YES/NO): NO